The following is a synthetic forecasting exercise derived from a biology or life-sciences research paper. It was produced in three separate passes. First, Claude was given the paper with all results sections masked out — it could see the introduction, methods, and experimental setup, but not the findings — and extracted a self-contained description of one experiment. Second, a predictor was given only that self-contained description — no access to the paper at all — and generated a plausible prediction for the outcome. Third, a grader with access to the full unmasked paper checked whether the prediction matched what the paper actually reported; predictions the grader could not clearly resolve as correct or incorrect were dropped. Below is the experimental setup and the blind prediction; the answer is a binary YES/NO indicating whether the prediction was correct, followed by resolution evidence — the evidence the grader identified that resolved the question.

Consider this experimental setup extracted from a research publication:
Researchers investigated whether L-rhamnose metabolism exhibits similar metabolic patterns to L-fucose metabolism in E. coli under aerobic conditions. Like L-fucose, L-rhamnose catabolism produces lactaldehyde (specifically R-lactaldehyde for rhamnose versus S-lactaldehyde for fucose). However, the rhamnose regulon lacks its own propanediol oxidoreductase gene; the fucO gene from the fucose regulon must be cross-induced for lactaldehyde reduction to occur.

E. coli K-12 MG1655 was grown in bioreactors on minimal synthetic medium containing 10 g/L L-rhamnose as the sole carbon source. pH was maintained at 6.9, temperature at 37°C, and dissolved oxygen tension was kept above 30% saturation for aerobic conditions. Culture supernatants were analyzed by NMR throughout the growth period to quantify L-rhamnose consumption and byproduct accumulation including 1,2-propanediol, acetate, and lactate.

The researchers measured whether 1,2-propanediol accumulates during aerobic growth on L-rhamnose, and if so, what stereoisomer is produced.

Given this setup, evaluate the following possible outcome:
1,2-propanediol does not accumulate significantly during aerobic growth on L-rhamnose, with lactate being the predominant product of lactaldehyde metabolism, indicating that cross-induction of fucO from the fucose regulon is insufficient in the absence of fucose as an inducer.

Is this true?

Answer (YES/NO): NO